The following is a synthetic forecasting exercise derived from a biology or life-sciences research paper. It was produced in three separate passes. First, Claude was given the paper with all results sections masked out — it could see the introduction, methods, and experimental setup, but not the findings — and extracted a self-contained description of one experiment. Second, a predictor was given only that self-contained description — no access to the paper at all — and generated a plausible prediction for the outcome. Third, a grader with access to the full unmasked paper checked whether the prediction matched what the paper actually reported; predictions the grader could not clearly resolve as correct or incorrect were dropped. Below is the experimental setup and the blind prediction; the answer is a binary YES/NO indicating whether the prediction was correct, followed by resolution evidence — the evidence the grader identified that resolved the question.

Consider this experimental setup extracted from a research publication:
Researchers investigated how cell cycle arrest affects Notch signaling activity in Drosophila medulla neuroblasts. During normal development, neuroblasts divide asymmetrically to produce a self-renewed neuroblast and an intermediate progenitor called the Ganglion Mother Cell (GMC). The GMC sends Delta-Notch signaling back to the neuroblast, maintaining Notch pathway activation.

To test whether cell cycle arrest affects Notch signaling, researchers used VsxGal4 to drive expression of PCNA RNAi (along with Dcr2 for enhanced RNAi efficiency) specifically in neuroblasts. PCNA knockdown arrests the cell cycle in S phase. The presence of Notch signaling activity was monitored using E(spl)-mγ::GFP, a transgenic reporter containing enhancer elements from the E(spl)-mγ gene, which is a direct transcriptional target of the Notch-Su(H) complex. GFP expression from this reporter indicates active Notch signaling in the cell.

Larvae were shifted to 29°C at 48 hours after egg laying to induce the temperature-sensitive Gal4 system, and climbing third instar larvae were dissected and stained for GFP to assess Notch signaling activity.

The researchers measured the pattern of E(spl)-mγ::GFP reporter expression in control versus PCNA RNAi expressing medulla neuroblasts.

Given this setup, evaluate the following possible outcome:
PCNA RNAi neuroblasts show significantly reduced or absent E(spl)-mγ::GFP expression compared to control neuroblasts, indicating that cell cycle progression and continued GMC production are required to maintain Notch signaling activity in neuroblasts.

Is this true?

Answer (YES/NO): YES